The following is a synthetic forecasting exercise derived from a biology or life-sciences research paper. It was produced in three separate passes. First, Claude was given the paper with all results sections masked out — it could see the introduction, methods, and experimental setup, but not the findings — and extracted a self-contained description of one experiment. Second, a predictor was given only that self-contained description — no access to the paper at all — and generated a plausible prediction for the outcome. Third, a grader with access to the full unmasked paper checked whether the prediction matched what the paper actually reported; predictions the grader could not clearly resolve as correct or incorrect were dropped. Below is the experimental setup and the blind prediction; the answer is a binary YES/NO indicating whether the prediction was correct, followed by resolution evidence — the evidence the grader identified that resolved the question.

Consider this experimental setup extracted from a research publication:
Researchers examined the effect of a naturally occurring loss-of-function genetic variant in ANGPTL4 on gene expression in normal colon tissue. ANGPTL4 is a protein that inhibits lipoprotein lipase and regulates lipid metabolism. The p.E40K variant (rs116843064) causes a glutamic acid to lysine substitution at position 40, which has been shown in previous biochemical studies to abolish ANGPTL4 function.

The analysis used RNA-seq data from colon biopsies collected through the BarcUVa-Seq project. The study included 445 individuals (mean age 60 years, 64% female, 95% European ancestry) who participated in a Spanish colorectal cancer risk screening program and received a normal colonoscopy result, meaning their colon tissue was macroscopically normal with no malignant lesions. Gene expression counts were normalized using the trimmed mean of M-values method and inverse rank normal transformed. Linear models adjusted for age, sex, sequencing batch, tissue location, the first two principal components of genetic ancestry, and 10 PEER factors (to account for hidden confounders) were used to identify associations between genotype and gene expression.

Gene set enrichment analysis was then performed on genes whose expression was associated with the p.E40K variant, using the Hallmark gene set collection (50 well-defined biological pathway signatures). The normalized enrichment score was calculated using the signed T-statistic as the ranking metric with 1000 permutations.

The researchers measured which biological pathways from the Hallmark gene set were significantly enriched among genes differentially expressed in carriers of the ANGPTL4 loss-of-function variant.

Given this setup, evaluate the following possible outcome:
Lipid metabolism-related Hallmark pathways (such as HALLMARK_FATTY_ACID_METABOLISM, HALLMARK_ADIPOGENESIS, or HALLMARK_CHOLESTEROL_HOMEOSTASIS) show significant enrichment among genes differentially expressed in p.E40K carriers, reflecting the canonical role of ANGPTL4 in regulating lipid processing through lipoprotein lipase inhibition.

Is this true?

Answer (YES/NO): NO